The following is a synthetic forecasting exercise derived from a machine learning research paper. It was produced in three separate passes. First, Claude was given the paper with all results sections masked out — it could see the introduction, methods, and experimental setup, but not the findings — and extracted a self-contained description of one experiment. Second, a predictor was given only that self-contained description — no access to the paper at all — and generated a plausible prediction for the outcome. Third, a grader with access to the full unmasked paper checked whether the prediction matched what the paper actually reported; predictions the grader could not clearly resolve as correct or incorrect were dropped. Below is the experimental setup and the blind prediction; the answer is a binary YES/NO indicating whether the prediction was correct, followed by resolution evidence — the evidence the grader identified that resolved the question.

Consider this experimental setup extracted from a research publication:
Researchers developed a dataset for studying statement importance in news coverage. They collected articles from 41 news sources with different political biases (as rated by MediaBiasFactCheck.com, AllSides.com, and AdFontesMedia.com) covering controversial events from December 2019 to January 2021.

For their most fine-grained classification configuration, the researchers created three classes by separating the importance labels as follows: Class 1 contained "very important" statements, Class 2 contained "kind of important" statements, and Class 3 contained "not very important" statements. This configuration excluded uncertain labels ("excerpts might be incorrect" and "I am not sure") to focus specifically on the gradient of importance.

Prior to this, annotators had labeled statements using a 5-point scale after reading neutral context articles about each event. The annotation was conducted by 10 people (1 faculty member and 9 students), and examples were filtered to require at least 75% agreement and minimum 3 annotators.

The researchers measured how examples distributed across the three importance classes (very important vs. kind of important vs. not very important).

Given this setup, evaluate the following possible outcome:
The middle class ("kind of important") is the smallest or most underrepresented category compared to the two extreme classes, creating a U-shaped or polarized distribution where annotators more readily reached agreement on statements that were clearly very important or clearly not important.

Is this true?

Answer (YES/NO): NO